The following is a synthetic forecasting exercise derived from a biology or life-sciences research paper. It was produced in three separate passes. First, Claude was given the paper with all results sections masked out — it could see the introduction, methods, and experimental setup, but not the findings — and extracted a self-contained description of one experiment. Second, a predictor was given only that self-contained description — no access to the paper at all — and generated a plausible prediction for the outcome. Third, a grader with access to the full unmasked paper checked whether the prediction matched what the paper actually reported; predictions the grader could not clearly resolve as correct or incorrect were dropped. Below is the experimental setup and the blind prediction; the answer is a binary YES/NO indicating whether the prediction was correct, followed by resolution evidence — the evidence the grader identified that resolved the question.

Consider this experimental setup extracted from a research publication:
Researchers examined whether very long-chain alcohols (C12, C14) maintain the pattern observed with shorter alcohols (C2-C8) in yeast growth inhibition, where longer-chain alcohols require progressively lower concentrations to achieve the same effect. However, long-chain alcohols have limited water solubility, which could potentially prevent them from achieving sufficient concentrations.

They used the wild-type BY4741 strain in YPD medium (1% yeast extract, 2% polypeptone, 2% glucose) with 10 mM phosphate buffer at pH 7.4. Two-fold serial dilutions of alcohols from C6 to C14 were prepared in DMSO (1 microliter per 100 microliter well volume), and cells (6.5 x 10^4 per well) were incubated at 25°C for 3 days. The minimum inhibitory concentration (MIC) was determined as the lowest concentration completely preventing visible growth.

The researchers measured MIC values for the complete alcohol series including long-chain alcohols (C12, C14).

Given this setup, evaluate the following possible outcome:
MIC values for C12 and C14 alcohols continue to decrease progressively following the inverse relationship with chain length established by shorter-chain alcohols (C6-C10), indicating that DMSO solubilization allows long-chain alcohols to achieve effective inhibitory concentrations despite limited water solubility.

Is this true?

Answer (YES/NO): NO